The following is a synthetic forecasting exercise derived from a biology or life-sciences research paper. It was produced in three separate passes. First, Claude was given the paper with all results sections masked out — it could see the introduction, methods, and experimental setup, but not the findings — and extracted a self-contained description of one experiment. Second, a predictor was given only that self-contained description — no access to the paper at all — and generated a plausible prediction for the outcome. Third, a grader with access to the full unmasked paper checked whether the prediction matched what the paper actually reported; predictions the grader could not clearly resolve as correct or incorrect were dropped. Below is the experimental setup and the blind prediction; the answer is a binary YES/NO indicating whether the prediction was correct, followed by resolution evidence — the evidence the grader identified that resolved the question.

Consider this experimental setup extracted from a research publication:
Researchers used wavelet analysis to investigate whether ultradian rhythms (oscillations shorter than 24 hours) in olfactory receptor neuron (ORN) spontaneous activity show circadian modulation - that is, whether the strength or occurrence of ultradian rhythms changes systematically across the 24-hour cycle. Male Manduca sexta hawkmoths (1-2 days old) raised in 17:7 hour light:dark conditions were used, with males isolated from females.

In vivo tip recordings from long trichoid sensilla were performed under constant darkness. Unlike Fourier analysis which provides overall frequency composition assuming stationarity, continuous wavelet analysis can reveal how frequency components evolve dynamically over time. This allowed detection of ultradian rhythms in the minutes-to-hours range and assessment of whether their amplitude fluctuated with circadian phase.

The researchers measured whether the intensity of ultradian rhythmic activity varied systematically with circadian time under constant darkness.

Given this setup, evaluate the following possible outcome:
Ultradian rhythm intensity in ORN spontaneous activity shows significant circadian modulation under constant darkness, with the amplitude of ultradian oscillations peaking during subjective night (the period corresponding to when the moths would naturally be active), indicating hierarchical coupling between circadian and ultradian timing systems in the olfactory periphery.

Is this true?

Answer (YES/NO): YES